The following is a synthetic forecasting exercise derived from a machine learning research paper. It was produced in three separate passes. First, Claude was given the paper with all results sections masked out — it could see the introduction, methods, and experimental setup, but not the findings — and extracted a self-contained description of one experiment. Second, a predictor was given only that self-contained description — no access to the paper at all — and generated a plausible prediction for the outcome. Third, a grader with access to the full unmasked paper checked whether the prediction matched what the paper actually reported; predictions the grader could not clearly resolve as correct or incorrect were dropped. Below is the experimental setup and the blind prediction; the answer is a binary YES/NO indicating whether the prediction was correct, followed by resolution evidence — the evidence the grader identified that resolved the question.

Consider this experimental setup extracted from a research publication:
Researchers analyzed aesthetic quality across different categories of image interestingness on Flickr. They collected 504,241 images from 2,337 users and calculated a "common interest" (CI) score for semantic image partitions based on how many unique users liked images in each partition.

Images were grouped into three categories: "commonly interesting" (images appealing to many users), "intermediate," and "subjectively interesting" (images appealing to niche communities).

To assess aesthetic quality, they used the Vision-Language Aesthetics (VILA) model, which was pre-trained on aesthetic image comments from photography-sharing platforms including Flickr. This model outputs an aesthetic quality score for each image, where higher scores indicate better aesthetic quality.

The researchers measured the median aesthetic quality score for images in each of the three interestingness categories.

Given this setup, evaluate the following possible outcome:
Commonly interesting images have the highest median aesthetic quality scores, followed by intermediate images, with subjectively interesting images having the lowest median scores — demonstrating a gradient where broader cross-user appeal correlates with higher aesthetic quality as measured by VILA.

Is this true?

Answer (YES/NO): YES